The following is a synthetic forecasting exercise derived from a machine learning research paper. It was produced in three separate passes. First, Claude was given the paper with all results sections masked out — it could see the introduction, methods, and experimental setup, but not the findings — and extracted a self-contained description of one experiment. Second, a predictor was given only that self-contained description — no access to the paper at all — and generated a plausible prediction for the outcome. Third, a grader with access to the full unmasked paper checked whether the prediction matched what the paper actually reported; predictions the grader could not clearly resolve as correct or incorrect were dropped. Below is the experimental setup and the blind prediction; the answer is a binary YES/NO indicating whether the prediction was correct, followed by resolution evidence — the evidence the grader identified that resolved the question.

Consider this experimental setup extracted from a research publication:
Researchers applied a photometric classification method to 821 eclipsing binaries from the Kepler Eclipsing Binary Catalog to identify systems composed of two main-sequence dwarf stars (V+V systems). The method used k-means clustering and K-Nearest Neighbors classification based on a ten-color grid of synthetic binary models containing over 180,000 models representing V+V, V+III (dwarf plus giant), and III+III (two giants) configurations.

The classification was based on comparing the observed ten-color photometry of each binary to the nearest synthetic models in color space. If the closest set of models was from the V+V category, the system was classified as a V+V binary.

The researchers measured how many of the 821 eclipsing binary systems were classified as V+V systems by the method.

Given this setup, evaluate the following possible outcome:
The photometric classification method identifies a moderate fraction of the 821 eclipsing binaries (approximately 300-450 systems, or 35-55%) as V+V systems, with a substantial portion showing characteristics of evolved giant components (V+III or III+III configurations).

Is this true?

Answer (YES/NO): NO